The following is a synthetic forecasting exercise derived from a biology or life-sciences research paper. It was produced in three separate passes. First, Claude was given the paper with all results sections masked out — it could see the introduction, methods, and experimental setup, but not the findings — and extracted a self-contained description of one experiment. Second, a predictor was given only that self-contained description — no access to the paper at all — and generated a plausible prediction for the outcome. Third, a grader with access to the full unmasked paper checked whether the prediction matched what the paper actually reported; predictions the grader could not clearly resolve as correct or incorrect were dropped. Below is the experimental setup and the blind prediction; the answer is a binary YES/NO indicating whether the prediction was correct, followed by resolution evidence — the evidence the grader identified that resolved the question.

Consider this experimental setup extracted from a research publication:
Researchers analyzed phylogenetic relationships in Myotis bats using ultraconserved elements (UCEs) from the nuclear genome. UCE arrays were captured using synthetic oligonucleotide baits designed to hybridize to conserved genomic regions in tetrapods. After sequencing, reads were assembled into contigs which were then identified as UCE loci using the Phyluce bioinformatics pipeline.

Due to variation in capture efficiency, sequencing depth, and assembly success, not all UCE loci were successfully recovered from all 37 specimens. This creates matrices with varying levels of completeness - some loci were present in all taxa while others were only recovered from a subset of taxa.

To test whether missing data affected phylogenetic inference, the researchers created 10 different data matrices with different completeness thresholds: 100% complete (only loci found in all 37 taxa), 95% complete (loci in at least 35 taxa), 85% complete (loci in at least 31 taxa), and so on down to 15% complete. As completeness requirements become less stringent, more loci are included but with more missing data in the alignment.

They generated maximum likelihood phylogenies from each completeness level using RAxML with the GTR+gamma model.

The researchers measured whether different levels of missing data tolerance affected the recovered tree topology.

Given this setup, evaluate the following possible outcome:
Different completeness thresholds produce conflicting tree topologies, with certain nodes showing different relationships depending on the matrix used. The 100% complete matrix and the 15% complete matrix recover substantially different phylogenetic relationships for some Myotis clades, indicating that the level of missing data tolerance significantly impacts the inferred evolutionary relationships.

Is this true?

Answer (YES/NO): NO